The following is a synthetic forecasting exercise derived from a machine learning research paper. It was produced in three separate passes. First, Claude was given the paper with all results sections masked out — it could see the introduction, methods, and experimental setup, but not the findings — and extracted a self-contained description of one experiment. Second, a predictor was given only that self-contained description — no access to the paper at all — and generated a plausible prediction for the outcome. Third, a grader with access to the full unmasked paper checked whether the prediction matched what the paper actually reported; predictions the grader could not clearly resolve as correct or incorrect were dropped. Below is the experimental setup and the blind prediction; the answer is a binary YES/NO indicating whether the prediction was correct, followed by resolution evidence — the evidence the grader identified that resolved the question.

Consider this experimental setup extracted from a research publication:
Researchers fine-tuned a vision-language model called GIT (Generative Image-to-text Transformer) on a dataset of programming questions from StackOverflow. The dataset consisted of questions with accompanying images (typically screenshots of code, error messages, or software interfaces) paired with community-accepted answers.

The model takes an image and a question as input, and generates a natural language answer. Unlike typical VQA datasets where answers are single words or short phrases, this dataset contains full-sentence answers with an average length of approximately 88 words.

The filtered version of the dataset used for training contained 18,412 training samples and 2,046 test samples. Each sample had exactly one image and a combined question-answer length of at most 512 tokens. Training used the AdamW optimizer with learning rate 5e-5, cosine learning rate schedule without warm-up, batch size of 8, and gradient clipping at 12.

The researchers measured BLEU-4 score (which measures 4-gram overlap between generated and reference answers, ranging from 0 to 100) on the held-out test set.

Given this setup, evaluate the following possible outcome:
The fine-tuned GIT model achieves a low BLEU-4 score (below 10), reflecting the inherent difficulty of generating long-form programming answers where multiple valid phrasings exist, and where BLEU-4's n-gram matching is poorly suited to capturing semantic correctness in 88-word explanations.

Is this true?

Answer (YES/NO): YES